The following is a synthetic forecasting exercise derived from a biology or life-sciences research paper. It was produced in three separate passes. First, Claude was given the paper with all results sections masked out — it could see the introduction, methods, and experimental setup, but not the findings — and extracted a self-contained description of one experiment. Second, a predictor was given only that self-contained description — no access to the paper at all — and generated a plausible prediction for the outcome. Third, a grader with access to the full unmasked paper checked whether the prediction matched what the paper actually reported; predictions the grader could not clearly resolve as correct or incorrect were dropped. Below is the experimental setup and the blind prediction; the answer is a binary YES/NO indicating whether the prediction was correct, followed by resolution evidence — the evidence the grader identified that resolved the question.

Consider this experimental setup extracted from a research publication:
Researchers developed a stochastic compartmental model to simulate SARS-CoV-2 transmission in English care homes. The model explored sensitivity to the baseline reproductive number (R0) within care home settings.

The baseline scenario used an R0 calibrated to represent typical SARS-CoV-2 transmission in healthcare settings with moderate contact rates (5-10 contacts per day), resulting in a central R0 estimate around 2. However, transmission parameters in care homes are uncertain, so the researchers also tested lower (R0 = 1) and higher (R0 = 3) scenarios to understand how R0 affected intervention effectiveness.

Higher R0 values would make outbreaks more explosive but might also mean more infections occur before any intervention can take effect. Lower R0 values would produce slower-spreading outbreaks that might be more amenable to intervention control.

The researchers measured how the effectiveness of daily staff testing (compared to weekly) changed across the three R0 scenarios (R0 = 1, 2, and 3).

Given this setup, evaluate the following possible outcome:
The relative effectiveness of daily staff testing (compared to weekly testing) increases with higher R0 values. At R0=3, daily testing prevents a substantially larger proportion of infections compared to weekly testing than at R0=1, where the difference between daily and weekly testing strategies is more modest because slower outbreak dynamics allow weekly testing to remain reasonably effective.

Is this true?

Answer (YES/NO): NO